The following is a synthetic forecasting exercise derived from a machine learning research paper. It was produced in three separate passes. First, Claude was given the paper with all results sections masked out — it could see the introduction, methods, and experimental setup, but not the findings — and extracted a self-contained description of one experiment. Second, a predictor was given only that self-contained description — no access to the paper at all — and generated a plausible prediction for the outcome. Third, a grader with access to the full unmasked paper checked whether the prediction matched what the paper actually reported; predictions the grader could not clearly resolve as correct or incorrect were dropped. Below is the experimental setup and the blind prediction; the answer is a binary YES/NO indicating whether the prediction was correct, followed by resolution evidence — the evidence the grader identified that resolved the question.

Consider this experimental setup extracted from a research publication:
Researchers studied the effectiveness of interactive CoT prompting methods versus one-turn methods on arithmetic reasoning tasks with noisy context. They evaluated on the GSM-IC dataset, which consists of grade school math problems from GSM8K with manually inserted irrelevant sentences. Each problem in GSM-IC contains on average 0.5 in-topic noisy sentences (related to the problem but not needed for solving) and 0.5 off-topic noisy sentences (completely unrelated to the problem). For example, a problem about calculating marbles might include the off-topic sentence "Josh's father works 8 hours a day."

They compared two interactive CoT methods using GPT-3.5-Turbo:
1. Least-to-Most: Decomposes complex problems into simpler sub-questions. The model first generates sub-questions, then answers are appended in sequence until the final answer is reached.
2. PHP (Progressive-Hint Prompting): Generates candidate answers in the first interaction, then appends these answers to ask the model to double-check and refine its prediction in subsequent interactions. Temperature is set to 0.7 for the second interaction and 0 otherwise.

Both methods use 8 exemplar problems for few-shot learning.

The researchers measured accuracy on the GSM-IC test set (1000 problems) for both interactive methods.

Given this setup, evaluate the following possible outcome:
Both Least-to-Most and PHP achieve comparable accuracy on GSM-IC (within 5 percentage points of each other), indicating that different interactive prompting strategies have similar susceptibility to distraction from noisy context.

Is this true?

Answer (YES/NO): YES